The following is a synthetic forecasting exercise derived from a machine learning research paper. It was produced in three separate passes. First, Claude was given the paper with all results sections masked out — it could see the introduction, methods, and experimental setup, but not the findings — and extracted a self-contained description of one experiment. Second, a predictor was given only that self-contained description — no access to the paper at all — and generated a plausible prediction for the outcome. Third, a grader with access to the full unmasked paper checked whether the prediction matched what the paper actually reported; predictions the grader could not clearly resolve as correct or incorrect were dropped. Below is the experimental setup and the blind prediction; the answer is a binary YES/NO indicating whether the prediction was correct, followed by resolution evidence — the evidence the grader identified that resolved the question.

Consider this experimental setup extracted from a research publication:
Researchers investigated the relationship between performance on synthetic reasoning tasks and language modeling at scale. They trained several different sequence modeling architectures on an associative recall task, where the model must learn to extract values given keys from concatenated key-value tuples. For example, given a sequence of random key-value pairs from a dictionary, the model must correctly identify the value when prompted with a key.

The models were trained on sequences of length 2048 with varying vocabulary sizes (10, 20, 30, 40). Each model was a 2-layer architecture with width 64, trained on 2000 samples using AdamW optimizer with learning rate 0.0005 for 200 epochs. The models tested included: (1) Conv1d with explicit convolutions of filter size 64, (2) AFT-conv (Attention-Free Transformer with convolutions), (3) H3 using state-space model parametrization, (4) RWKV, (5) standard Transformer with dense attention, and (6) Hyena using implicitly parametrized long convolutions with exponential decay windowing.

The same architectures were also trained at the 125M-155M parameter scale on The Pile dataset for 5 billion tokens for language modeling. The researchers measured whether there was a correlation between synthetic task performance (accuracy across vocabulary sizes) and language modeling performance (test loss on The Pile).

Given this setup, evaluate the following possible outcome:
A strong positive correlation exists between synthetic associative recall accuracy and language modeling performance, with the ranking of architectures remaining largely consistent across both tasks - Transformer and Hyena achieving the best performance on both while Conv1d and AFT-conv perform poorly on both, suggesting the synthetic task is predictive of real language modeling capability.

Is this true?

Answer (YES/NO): YES